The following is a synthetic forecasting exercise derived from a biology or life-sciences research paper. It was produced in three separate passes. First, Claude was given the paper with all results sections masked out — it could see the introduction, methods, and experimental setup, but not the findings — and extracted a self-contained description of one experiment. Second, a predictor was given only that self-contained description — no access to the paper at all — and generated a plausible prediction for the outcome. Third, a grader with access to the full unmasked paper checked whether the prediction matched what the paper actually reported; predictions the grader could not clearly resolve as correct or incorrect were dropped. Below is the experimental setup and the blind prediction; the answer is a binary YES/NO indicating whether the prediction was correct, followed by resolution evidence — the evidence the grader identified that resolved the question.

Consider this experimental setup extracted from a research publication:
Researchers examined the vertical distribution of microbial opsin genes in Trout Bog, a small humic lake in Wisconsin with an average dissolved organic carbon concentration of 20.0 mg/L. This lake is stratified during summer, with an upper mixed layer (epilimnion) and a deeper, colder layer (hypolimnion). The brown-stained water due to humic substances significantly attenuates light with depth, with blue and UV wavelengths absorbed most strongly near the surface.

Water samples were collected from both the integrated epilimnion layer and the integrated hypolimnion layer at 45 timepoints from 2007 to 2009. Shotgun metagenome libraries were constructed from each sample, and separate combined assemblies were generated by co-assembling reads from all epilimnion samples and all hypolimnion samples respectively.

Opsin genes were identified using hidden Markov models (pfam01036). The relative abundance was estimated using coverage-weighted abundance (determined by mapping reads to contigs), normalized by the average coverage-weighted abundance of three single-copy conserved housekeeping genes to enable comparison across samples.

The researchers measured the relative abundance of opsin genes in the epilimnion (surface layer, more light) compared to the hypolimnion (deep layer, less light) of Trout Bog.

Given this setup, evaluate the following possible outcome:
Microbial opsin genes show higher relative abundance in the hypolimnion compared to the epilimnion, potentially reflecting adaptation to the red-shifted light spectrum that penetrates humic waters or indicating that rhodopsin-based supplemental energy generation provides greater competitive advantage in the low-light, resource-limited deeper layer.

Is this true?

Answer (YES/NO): NO